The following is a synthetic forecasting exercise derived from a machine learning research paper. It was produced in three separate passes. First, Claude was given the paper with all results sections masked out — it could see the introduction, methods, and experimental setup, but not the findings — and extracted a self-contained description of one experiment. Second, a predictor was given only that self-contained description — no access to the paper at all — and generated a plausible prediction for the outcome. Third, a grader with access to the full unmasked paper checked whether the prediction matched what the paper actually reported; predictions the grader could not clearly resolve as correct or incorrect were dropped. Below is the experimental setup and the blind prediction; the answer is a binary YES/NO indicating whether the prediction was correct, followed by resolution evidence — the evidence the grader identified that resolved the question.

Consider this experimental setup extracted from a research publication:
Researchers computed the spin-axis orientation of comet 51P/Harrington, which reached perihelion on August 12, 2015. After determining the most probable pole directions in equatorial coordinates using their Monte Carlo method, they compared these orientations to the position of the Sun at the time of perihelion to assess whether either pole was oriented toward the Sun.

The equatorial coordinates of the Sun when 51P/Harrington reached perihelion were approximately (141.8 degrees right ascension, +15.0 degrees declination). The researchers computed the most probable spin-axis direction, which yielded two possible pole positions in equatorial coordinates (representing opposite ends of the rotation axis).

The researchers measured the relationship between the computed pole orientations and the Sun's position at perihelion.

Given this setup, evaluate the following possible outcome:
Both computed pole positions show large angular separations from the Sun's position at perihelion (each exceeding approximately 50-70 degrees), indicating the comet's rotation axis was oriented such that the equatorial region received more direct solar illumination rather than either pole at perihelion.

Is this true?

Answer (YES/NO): NO